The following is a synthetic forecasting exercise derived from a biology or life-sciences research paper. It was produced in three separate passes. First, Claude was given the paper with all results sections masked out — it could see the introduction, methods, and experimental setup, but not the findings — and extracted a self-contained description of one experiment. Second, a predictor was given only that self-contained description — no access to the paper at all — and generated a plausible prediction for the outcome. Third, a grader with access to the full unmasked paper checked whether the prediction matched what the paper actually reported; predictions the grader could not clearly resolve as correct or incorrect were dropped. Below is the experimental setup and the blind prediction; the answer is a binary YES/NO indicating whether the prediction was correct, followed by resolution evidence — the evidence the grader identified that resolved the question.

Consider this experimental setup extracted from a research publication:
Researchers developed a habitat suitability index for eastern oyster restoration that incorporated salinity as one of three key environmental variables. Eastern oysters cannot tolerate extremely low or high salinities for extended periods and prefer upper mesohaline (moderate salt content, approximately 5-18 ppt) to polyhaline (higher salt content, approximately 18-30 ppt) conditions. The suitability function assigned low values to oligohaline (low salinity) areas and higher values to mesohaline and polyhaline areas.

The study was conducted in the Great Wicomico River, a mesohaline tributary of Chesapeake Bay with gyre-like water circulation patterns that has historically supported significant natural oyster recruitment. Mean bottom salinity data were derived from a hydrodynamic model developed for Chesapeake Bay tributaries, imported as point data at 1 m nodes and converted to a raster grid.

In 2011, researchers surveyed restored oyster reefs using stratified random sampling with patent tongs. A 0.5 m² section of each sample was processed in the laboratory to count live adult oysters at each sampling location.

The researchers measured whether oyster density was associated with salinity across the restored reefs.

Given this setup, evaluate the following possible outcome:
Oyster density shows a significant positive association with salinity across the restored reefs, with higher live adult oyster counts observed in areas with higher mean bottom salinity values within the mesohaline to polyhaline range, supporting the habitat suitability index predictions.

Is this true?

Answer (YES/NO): NO